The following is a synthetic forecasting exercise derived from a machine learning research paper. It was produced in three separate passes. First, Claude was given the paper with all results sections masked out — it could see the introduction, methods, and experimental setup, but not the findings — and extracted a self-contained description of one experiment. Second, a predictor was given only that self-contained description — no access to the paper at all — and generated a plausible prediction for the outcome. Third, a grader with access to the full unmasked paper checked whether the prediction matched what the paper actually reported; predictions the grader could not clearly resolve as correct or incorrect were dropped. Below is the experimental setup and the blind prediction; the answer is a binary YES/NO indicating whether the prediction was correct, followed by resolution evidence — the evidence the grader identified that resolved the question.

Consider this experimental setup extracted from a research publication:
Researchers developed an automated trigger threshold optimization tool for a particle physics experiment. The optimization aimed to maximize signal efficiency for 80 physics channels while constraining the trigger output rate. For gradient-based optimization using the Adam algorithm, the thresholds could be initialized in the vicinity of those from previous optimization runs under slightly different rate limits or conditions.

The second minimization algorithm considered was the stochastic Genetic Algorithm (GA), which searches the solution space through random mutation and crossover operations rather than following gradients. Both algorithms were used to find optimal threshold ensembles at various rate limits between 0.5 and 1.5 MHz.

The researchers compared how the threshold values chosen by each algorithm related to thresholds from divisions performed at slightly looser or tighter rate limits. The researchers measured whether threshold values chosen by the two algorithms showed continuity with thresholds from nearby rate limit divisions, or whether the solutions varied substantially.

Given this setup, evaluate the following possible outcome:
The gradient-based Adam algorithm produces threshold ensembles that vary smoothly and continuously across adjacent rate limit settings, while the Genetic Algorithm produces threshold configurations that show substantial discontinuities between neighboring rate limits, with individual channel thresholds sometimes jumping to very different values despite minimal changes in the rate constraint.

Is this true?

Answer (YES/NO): YES